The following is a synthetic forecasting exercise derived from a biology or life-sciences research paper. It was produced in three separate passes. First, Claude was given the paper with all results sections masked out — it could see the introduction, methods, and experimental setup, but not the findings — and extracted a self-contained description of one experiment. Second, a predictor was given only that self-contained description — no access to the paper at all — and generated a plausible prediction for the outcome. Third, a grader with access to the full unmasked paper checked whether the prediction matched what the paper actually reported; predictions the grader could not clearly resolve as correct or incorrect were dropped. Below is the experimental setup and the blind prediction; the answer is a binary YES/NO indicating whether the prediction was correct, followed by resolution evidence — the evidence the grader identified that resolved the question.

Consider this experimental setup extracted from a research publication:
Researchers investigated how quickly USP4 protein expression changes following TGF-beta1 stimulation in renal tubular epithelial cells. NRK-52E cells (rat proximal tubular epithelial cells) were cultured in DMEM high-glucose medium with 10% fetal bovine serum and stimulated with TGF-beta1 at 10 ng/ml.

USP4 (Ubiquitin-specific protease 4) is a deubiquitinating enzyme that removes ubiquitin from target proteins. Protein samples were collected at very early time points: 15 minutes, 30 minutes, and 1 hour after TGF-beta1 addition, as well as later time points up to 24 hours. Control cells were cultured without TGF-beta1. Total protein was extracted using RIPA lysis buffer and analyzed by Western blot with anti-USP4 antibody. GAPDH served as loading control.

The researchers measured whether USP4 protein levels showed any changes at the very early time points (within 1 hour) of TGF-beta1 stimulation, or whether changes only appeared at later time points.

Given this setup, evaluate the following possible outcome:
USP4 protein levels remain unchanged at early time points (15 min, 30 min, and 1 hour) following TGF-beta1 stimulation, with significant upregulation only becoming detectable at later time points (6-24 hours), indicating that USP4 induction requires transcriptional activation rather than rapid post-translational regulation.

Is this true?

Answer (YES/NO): YES